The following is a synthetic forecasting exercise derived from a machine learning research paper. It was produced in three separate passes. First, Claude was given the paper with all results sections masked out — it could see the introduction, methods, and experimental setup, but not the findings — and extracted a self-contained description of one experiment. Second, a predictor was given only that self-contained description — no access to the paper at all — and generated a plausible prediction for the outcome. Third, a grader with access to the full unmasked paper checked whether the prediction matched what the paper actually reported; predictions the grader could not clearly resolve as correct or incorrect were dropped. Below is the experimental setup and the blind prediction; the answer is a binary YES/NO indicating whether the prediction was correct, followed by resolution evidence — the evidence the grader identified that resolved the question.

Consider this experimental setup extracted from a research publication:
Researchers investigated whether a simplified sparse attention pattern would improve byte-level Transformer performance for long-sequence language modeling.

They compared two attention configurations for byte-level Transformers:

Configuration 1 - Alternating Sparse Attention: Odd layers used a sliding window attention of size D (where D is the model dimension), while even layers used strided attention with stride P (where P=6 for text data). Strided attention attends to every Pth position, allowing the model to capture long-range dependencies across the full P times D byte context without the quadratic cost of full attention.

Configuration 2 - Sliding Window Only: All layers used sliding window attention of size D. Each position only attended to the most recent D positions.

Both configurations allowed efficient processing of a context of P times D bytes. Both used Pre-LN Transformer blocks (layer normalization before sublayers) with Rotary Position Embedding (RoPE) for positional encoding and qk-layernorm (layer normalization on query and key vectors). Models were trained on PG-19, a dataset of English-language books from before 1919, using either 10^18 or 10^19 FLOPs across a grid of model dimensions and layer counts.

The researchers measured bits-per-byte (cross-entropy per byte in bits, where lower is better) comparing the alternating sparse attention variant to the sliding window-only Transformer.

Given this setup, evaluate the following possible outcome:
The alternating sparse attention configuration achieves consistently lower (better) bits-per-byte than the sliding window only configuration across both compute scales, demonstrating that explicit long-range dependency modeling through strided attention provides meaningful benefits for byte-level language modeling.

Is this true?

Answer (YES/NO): NO